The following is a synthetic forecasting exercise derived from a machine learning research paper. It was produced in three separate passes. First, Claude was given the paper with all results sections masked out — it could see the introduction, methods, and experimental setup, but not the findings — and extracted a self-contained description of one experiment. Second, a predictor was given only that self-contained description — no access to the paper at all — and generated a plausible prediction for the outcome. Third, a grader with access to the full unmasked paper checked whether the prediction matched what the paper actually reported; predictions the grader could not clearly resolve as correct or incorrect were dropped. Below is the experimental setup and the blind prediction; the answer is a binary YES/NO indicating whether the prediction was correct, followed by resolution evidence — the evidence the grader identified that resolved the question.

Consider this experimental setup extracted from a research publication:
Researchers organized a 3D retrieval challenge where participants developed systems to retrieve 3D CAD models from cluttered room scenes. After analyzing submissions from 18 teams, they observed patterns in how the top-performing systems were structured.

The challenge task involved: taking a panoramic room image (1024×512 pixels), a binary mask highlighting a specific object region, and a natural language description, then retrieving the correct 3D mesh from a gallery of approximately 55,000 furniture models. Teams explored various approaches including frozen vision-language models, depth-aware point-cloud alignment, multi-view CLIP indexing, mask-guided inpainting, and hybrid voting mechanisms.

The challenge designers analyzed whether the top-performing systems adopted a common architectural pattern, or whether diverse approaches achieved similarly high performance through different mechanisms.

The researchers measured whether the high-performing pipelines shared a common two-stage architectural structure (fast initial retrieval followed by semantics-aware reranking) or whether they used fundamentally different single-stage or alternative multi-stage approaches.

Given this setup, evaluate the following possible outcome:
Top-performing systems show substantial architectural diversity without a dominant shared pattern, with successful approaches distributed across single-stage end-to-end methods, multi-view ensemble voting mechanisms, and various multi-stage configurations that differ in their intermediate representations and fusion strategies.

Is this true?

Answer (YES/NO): NO